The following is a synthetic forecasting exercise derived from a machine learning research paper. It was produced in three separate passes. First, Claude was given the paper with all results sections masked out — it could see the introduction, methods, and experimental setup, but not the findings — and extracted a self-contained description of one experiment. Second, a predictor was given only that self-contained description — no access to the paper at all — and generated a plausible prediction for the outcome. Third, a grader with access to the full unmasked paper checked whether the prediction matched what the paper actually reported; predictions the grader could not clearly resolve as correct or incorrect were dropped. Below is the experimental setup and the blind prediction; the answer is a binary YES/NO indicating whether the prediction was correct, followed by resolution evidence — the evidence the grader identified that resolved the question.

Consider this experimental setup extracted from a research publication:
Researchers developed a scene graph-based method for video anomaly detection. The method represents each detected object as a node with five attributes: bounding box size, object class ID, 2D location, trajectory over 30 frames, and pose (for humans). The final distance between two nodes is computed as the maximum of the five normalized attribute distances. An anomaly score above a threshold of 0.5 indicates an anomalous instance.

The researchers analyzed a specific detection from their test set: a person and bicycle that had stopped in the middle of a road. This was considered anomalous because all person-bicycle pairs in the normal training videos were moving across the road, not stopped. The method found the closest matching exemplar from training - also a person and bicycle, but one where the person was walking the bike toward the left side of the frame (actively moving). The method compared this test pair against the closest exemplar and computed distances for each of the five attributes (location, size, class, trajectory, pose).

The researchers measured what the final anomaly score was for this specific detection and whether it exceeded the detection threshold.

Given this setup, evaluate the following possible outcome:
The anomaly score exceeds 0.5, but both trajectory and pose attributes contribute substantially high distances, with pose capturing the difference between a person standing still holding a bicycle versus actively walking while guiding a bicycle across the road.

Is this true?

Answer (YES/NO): NO